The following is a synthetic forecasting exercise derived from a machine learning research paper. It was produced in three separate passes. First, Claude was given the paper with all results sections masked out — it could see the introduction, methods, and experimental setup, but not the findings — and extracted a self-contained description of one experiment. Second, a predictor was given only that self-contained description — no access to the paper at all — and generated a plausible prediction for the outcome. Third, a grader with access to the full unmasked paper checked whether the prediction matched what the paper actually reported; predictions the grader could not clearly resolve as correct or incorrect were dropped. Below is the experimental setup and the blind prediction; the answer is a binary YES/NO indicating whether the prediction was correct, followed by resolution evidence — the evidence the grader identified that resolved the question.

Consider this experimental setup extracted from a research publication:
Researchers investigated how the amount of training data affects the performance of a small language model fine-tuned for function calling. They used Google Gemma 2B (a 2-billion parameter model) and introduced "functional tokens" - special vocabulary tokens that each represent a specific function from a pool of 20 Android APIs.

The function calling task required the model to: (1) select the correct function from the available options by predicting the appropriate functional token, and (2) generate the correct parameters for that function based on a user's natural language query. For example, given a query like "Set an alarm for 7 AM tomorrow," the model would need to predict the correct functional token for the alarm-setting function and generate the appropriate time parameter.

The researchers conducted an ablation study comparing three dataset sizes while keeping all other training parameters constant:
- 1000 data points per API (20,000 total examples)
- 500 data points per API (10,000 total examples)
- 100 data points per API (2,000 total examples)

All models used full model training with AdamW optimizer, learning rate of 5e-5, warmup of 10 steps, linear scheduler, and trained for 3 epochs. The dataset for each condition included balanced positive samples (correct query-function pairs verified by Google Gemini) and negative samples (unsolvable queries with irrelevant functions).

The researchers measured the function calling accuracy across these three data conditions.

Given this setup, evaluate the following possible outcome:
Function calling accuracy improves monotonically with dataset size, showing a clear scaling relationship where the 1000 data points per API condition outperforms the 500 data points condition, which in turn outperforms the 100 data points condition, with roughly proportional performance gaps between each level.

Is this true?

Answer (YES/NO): NO